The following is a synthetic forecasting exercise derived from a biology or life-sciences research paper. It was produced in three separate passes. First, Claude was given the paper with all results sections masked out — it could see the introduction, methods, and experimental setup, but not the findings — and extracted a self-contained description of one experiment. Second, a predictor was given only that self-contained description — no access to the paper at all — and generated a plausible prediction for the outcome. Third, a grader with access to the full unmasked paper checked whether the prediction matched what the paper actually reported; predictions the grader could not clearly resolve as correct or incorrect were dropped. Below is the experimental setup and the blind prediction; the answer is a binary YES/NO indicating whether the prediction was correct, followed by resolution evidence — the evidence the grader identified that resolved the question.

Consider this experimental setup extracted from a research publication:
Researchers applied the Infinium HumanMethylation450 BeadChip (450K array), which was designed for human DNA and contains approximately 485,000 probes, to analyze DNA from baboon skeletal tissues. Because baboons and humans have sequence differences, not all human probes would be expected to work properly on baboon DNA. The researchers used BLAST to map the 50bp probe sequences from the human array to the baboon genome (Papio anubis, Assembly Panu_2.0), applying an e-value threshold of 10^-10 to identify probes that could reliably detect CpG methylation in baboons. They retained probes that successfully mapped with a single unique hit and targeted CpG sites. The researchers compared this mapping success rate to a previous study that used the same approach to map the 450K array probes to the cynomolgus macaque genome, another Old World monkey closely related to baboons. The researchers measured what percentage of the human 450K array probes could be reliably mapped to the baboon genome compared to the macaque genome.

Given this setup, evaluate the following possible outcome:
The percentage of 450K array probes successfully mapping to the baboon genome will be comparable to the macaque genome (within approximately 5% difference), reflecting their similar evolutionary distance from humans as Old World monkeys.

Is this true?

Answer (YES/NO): NO